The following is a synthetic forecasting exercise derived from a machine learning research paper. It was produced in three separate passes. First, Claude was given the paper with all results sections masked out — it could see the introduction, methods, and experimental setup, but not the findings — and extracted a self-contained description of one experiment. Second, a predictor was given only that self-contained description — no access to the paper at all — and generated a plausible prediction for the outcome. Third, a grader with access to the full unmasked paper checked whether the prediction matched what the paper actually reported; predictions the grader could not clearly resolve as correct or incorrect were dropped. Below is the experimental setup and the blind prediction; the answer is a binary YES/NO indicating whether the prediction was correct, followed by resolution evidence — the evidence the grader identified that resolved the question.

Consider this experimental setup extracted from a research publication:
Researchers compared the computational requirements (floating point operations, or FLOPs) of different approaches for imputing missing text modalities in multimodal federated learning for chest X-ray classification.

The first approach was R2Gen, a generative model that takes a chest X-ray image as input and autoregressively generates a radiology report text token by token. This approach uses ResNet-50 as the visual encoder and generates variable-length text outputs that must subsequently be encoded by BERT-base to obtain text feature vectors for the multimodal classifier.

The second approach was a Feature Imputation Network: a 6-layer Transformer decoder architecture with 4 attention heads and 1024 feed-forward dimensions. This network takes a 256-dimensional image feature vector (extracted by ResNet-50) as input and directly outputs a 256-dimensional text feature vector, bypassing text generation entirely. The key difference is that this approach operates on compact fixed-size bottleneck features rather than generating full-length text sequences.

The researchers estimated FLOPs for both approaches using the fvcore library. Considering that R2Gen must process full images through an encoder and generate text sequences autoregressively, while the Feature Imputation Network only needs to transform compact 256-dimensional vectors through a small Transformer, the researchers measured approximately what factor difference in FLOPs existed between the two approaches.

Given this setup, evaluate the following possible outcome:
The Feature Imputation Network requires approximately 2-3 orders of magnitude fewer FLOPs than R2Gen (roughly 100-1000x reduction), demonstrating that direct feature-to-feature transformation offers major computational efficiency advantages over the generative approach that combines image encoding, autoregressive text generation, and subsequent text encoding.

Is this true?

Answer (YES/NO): YES